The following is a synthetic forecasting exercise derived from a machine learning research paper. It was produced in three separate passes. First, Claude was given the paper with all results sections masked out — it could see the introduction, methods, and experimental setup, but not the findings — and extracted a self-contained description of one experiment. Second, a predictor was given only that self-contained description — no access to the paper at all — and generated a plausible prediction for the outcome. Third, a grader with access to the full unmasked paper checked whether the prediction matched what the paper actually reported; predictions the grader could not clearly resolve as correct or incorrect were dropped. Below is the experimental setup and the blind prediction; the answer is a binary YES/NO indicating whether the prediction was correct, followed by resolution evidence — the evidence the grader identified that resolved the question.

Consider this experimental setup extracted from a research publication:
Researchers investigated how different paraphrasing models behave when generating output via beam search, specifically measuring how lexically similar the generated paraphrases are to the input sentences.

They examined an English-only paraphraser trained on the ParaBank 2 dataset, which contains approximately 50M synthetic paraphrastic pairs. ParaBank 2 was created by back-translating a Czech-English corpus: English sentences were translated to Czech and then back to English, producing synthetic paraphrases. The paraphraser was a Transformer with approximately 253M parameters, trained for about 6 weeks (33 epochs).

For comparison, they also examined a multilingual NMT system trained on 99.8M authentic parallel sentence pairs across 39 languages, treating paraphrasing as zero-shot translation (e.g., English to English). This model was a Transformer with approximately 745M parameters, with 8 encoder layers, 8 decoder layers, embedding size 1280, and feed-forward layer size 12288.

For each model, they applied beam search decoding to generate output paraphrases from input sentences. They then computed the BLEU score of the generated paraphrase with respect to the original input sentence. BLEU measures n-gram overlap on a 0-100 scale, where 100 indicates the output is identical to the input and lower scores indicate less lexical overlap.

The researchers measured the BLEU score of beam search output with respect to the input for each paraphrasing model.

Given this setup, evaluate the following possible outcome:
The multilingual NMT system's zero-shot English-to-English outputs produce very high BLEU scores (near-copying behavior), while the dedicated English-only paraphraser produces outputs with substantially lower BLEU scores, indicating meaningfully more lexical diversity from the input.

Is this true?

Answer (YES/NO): YES